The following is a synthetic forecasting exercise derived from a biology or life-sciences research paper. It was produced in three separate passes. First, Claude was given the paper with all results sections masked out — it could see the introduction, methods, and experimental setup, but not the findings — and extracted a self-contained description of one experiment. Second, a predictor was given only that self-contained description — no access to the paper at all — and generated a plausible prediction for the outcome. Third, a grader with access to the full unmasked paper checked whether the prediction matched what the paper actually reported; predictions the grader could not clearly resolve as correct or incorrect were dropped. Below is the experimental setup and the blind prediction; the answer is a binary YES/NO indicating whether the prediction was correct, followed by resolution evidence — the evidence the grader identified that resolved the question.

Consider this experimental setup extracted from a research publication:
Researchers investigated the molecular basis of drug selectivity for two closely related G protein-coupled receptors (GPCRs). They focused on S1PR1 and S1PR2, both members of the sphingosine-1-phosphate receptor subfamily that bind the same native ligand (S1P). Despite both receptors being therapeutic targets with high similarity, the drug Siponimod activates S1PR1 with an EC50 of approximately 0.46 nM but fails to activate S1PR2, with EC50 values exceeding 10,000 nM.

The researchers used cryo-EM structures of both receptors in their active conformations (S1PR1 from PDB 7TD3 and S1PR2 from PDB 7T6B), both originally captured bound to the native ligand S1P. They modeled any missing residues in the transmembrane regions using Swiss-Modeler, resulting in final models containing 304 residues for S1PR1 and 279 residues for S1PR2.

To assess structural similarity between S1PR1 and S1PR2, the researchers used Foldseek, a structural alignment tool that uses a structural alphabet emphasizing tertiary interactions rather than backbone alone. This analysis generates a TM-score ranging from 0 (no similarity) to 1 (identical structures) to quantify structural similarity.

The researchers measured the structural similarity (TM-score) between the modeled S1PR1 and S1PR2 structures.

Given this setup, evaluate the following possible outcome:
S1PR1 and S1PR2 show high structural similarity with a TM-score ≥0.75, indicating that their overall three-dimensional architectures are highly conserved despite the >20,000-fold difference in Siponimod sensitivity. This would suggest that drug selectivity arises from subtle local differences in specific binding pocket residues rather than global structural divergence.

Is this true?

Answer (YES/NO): YES